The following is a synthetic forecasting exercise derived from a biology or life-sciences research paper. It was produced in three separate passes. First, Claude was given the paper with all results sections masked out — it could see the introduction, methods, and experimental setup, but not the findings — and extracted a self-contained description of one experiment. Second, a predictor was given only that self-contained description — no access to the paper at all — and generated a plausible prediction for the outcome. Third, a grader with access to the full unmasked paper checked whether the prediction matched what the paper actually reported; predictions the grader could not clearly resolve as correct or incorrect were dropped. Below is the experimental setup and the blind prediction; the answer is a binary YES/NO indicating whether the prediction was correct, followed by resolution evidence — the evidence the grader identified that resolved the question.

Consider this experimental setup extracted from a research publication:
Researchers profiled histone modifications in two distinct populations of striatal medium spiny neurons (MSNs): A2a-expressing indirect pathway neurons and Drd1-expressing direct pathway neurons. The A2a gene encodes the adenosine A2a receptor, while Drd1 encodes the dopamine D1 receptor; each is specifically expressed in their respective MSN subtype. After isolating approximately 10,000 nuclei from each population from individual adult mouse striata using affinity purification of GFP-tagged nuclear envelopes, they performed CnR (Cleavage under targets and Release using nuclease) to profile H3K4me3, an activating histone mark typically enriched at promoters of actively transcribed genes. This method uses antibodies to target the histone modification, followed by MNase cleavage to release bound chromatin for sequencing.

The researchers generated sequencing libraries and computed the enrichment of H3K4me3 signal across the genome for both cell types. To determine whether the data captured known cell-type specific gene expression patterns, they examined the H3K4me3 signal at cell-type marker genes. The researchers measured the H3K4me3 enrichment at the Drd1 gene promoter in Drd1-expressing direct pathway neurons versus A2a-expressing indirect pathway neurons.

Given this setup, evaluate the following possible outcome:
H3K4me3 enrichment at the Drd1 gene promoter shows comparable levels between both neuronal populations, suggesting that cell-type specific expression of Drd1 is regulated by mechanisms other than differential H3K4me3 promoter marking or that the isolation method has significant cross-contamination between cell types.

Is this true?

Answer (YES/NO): NO